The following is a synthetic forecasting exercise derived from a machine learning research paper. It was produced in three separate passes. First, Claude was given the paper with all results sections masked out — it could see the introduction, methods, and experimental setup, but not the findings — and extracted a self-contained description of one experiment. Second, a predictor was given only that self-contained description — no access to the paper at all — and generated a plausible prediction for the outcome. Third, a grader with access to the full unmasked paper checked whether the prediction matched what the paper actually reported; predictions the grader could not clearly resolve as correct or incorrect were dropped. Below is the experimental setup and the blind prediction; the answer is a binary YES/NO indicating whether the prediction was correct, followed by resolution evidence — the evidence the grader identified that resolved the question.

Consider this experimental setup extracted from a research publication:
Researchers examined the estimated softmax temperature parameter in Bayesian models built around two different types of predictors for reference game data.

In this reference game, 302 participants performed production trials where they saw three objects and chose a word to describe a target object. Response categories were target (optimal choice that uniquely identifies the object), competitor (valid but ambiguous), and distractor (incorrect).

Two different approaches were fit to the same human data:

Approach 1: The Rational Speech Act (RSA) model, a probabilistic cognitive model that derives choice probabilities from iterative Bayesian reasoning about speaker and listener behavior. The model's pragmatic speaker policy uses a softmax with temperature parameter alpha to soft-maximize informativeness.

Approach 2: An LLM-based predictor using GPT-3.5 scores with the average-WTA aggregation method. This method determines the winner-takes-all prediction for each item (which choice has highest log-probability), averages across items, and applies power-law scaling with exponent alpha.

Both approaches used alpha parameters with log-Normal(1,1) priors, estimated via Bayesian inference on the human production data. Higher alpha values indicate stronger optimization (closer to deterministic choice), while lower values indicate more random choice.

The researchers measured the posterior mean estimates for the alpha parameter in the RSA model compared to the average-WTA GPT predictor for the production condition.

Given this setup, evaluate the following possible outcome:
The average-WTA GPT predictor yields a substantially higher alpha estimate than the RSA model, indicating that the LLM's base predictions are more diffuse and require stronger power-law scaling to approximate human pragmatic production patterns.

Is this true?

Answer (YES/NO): NO